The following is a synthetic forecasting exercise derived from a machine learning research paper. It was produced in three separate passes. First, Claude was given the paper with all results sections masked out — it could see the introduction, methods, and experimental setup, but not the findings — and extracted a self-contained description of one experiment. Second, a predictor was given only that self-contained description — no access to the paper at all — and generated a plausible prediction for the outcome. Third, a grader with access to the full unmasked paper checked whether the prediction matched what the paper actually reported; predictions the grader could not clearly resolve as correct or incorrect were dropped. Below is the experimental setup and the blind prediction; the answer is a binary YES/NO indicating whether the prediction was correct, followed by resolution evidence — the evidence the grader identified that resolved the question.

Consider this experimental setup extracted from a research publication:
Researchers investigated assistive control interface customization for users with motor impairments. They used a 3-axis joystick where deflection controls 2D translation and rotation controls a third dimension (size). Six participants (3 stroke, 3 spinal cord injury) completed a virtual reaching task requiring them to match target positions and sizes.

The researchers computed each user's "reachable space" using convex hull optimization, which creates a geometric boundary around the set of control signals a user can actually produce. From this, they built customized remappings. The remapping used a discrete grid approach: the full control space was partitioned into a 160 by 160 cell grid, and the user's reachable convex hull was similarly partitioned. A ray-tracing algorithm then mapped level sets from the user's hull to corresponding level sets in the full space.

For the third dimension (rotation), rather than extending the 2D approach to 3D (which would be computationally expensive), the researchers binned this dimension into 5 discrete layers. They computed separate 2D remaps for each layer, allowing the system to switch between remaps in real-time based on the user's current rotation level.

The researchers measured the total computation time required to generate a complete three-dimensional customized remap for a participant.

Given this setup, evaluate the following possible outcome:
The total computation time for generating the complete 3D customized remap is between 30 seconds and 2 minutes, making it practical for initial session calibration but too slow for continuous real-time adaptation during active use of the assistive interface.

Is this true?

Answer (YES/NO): NO